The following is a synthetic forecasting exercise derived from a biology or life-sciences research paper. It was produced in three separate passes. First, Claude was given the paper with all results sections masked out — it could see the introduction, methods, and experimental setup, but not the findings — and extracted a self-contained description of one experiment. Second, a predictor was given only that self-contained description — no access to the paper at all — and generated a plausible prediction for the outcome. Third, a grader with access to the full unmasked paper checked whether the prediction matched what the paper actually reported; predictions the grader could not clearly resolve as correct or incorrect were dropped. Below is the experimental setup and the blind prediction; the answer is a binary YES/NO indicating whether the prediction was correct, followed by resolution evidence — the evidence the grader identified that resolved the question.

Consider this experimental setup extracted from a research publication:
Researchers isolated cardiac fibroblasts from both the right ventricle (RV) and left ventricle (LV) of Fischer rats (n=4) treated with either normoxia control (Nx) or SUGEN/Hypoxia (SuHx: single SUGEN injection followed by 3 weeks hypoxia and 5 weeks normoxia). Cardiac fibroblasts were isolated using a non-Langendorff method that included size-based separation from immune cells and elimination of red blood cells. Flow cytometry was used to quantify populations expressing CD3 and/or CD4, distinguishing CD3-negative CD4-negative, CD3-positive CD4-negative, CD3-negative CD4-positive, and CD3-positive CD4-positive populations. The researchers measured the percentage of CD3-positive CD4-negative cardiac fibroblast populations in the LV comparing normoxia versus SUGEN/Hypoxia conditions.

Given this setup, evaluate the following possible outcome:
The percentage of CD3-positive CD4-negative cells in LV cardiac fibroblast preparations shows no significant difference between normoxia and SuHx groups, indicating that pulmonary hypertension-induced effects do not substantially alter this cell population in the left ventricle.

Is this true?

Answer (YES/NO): NO